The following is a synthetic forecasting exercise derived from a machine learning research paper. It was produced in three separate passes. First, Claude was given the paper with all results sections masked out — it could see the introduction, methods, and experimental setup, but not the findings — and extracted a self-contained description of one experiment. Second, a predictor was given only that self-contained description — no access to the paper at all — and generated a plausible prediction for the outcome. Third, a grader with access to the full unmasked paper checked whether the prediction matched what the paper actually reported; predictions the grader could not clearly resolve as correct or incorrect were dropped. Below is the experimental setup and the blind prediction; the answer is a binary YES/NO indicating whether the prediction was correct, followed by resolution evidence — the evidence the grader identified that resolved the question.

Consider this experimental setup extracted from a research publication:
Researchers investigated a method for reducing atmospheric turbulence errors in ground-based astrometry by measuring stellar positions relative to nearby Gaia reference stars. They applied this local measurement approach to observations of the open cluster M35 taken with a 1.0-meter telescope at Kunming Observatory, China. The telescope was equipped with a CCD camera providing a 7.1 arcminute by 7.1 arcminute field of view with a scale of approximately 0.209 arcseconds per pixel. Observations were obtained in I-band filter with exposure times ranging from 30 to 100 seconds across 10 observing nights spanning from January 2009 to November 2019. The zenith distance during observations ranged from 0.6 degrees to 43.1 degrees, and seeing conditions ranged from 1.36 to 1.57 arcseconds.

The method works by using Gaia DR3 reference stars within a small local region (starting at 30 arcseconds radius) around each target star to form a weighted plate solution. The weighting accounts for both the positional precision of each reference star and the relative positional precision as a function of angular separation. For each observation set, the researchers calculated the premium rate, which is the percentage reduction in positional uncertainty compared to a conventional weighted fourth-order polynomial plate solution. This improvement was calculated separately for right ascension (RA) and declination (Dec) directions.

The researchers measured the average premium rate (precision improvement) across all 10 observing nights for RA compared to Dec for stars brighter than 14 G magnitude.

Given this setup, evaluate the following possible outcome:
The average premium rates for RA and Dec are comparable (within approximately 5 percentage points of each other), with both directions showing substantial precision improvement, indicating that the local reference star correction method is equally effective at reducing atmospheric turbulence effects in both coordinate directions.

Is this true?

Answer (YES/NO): NO